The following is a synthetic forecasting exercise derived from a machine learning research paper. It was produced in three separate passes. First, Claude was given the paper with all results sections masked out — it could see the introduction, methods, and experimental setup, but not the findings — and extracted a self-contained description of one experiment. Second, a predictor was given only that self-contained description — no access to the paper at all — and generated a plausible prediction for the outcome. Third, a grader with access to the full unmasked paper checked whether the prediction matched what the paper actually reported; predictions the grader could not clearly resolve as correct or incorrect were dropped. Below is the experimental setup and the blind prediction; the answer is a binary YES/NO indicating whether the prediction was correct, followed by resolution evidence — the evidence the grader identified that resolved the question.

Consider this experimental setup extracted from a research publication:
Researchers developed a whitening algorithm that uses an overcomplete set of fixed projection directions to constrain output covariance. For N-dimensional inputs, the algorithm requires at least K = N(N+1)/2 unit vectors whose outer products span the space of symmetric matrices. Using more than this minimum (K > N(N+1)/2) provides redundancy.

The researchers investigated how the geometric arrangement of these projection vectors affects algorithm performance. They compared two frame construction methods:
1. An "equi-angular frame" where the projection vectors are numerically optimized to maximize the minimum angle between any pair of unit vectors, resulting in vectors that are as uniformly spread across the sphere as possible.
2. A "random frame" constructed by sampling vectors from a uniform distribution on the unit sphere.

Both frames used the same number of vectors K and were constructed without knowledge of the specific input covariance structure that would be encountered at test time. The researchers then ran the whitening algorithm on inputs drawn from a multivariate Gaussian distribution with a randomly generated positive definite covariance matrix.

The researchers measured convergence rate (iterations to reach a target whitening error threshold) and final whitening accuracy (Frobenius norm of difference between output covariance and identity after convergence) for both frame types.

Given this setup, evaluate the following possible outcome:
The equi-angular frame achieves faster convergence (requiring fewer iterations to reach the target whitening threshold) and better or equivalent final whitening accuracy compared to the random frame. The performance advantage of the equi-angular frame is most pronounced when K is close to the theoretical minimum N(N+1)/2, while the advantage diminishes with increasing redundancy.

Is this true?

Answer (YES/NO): NO